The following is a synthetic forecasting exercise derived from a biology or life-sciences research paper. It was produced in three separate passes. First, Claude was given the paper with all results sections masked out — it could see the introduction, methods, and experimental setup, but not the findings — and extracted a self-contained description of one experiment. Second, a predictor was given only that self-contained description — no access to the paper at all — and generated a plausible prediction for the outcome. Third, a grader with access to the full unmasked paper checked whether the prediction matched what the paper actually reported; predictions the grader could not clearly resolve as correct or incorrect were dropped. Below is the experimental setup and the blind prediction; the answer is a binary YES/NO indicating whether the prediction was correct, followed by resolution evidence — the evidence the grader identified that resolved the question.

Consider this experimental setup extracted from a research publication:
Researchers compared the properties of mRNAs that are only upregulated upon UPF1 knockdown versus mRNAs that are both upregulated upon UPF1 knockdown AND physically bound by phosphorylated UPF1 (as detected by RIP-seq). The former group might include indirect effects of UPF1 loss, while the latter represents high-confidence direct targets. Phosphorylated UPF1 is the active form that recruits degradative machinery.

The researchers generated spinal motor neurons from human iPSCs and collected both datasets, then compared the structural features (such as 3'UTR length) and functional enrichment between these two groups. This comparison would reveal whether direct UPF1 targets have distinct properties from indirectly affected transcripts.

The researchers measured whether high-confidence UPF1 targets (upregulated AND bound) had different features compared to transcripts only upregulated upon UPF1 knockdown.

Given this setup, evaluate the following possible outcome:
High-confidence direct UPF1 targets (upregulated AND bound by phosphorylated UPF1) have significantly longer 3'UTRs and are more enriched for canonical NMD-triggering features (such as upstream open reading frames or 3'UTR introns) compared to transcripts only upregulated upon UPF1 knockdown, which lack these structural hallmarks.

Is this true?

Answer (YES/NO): NO